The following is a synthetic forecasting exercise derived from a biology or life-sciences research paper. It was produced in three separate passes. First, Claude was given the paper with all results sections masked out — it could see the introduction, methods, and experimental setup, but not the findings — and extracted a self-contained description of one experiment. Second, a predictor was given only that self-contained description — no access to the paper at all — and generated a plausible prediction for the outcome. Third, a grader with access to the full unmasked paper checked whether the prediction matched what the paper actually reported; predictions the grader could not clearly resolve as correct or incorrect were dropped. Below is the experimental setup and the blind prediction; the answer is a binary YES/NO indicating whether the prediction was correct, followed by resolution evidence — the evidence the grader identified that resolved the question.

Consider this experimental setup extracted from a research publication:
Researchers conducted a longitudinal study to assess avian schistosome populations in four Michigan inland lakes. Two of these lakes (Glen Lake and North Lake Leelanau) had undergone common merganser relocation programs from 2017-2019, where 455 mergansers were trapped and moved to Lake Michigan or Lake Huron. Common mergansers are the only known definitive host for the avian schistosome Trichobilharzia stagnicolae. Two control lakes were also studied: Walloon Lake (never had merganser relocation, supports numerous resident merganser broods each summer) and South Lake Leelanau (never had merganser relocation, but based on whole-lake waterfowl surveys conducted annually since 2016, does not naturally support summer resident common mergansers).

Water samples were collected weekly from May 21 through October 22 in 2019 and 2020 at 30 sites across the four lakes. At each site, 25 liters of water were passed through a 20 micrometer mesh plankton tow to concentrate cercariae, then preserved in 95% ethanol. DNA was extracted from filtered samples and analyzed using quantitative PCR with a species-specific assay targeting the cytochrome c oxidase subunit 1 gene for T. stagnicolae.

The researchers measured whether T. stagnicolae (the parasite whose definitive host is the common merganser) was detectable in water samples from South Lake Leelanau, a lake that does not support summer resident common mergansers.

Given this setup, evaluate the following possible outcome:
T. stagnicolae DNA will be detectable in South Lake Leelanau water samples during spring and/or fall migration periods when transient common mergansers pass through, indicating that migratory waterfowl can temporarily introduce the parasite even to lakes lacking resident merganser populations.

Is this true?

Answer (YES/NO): NO